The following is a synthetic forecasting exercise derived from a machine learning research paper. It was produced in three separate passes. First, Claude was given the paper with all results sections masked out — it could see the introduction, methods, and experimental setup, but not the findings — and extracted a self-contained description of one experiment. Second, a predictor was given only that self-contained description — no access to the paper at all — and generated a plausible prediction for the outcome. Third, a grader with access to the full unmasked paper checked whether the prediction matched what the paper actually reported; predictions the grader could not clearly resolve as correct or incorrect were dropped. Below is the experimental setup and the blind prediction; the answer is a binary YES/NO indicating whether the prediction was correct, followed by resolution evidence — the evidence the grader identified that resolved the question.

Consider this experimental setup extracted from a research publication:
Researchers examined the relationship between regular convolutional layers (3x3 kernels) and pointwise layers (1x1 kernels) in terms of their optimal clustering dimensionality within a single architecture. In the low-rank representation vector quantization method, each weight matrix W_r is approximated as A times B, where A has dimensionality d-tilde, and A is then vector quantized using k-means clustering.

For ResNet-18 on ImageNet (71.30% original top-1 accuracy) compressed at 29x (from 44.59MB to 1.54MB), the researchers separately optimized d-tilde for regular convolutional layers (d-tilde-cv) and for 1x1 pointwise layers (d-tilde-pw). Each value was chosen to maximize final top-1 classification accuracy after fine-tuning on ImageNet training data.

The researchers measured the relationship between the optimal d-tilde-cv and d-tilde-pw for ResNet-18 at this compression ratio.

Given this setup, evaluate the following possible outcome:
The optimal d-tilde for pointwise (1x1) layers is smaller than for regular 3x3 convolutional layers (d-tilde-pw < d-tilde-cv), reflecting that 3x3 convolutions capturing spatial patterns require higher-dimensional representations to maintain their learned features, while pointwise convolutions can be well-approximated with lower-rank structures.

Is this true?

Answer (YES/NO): NO